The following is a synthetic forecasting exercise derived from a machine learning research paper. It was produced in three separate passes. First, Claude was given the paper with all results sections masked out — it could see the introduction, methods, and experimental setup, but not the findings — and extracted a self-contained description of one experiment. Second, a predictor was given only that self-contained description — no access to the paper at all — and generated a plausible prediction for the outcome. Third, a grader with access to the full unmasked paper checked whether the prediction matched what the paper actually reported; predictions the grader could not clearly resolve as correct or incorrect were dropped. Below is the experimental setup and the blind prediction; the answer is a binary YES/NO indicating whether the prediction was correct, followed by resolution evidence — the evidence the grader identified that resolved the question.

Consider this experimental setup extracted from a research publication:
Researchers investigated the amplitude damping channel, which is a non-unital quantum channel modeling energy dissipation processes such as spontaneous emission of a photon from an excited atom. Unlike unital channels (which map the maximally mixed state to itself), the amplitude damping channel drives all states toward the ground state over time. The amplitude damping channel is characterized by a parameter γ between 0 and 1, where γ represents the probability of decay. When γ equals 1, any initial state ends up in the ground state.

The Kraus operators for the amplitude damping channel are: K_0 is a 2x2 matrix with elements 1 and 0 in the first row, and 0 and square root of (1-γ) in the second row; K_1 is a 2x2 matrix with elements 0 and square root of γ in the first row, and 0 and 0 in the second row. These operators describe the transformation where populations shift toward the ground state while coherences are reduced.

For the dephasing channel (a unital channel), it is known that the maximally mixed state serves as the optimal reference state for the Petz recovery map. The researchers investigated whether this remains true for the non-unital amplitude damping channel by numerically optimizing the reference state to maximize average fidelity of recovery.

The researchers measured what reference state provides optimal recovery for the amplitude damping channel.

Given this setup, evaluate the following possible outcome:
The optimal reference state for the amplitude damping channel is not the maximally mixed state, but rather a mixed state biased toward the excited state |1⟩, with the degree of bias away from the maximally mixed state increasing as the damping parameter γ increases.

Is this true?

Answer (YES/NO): NO